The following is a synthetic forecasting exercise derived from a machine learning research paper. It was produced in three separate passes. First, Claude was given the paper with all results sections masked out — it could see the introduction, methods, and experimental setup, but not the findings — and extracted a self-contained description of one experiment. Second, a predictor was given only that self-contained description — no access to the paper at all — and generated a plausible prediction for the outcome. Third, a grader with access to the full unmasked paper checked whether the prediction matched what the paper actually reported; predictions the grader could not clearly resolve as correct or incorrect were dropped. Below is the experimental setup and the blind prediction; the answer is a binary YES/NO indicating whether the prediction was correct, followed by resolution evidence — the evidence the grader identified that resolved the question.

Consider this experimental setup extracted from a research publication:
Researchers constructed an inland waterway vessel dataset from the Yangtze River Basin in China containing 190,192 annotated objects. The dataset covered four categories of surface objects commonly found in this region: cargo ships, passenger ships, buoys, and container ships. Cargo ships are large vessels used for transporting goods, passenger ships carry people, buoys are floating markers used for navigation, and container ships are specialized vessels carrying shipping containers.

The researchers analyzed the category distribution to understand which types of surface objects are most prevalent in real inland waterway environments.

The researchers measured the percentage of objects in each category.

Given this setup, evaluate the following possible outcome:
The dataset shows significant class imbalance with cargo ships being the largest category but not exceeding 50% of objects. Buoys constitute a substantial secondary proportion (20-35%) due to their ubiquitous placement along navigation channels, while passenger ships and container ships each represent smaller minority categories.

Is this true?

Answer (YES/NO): NO